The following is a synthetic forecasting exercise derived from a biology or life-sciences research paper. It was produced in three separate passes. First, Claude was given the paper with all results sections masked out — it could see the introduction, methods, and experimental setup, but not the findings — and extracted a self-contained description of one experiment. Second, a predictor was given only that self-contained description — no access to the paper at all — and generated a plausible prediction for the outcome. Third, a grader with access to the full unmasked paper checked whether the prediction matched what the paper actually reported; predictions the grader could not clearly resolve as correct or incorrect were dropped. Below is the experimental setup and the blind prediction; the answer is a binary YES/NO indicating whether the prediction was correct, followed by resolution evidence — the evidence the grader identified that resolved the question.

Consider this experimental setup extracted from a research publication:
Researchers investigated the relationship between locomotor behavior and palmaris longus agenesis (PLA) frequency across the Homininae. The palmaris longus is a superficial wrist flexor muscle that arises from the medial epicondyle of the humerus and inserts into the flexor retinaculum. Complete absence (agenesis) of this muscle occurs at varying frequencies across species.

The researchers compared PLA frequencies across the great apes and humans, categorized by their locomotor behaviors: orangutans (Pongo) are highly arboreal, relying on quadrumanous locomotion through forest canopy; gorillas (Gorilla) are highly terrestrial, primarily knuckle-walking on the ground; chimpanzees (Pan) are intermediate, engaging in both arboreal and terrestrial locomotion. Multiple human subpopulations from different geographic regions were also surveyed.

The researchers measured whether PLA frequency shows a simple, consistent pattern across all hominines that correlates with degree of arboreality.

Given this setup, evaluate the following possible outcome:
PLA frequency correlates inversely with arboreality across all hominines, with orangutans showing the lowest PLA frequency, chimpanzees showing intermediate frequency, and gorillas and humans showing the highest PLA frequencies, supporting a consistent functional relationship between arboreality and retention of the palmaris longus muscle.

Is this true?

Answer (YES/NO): NO